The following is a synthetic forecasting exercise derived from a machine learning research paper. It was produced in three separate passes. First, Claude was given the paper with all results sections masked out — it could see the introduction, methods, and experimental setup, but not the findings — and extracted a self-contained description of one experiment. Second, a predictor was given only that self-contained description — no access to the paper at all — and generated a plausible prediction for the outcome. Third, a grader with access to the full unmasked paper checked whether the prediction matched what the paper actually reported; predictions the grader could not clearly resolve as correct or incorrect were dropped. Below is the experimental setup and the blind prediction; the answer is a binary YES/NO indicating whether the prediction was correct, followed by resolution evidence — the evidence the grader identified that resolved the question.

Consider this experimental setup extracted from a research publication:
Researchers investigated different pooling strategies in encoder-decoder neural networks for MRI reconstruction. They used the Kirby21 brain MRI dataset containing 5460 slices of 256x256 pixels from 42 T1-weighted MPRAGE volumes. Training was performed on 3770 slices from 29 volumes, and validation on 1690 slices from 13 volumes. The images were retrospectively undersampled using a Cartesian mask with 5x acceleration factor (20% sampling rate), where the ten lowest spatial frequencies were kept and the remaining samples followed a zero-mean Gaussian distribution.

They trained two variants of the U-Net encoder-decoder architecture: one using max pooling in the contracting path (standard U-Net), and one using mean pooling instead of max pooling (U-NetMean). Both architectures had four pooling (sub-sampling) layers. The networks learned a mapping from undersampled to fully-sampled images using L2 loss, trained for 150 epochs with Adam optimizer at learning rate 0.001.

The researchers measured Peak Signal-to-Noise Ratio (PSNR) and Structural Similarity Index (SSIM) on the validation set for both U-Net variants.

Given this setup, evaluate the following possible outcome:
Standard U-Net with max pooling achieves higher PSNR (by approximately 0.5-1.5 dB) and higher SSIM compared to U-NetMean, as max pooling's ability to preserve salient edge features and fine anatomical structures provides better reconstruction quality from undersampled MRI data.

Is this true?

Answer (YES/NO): NO